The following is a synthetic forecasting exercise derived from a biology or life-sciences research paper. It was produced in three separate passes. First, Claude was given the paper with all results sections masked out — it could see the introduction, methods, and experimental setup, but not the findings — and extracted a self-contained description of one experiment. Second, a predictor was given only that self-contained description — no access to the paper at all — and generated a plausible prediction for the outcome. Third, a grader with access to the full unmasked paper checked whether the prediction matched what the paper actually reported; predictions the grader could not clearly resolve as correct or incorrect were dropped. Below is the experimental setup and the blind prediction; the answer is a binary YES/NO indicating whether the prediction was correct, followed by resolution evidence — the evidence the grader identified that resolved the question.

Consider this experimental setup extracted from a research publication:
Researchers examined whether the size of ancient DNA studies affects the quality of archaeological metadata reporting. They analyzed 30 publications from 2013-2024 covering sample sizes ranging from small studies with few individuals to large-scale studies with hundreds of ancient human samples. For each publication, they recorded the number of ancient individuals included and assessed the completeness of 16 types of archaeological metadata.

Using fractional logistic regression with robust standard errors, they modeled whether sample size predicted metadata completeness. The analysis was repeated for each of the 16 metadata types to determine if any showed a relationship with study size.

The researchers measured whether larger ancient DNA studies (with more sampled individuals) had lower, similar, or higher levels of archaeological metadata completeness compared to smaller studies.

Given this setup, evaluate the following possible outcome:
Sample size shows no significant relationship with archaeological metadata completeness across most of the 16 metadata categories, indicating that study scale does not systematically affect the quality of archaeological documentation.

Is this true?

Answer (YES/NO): YES